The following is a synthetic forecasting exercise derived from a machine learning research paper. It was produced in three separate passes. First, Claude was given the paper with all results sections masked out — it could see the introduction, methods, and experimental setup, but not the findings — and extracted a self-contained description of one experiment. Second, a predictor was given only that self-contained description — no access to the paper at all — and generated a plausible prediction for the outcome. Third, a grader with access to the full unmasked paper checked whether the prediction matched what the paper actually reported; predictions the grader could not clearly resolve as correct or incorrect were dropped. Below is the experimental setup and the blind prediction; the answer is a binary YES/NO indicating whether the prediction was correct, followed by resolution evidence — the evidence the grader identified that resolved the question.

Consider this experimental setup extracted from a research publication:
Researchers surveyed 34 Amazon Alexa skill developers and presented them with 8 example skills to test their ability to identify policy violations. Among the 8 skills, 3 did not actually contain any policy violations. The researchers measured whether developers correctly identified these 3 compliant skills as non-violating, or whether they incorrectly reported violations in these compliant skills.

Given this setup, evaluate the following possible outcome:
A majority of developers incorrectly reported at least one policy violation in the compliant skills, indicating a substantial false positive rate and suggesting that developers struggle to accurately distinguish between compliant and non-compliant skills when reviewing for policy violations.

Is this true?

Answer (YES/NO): YES